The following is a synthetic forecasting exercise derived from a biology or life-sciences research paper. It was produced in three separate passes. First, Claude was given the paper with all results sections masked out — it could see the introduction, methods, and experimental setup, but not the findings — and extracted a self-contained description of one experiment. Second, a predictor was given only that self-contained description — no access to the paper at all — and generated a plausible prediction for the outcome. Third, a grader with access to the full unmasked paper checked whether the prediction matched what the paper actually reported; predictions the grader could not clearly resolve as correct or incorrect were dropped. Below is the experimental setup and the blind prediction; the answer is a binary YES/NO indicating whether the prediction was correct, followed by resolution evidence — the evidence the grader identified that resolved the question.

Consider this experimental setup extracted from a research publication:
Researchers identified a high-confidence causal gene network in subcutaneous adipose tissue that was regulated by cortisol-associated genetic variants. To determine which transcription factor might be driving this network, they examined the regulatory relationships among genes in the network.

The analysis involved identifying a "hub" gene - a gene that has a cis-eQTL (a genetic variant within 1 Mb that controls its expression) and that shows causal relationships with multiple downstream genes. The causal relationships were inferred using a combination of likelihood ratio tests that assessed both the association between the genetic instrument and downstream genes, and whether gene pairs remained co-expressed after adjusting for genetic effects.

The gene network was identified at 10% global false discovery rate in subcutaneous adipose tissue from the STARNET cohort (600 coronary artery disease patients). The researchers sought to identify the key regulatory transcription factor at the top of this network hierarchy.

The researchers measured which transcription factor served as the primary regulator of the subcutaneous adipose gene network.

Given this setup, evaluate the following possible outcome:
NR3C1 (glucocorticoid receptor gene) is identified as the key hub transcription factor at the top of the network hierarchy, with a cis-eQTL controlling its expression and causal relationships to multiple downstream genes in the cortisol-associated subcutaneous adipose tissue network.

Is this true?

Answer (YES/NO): NO